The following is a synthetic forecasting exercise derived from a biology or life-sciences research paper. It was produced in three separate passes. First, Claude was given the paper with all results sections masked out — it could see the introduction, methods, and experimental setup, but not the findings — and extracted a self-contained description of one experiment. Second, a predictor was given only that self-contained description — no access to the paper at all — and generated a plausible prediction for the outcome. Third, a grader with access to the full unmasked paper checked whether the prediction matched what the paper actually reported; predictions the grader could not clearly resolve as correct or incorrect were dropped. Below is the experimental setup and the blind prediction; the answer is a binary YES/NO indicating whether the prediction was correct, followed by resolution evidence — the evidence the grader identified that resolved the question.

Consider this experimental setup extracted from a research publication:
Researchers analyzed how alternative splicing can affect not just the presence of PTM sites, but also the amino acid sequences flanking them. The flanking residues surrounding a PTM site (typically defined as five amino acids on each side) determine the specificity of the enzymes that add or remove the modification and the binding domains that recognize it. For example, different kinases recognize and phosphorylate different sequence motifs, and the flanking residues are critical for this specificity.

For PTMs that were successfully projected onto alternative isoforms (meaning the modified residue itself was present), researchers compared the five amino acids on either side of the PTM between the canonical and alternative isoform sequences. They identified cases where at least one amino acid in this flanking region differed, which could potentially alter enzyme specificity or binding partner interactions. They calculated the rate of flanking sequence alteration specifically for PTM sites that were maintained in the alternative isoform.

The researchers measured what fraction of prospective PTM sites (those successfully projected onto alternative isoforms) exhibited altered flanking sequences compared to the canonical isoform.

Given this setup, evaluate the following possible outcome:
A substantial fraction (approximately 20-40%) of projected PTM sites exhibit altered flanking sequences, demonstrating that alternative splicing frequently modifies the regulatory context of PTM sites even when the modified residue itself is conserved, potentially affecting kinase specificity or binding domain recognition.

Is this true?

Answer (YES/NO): NO